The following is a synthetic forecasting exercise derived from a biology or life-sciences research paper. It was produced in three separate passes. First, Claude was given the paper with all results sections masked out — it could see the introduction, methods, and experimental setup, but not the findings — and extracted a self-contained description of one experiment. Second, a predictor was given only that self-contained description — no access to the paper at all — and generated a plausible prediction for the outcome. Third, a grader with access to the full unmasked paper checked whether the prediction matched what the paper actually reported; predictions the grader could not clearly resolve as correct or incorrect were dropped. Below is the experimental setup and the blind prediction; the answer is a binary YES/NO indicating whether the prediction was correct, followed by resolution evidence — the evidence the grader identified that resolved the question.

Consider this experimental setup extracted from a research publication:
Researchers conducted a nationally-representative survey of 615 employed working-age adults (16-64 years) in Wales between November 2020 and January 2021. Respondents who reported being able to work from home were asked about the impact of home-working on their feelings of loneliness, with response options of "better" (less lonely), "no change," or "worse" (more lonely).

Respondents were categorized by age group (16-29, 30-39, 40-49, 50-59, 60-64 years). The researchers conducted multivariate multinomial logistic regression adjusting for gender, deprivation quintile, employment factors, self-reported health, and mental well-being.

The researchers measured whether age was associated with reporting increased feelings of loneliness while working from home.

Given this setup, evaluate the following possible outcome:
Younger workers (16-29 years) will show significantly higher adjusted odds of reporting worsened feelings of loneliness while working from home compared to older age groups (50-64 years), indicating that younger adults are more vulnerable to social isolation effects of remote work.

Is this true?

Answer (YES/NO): NO